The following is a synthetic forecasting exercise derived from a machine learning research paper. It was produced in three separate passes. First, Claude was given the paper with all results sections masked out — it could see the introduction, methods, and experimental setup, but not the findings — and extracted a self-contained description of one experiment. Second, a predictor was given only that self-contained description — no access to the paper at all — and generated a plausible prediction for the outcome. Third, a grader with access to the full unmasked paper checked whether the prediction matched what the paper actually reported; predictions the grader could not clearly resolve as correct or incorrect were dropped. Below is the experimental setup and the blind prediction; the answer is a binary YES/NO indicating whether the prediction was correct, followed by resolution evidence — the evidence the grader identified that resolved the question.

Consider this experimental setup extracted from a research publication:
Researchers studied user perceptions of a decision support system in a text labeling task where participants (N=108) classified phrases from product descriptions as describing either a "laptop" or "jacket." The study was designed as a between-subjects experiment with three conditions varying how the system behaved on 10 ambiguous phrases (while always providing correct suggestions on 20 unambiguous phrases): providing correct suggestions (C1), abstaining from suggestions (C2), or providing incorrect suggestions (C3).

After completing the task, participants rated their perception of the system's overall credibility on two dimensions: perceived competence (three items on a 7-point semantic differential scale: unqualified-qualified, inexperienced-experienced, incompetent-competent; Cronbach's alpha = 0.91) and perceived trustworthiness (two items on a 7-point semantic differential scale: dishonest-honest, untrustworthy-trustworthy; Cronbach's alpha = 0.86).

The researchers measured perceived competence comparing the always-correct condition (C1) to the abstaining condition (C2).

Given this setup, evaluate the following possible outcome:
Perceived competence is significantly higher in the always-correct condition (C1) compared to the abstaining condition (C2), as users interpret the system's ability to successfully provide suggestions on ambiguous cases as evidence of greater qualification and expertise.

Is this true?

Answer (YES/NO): NO